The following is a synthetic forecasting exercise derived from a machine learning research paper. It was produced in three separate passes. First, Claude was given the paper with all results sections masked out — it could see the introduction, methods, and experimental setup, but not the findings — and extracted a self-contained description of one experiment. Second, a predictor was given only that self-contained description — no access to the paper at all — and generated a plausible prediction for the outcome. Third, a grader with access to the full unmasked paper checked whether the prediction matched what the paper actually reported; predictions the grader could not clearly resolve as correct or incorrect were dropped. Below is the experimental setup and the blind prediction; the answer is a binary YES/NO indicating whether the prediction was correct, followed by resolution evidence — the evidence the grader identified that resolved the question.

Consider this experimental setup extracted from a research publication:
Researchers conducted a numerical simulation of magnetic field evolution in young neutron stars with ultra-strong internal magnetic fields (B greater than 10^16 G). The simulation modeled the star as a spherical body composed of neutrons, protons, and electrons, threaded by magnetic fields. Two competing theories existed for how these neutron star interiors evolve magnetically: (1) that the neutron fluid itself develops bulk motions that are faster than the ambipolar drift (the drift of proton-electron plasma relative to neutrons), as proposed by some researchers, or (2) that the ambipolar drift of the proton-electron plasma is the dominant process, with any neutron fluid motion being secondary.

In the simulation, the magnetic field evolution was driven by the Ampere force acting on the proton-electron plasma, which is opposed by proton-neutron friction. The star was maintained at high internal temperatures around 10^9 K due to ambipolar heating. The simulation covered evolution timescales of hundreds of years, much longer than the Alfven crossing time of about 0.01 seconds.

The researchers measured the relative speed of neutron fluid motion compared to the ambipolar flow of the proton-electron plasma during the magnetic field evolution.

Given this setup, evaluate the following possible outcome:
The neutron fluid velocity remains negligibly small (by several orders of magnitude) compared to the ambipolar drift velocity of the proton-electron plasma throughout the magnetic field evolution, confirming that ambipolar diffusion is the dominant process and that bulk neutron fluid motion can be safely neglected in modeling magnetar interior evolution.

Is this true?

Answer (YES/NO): NO